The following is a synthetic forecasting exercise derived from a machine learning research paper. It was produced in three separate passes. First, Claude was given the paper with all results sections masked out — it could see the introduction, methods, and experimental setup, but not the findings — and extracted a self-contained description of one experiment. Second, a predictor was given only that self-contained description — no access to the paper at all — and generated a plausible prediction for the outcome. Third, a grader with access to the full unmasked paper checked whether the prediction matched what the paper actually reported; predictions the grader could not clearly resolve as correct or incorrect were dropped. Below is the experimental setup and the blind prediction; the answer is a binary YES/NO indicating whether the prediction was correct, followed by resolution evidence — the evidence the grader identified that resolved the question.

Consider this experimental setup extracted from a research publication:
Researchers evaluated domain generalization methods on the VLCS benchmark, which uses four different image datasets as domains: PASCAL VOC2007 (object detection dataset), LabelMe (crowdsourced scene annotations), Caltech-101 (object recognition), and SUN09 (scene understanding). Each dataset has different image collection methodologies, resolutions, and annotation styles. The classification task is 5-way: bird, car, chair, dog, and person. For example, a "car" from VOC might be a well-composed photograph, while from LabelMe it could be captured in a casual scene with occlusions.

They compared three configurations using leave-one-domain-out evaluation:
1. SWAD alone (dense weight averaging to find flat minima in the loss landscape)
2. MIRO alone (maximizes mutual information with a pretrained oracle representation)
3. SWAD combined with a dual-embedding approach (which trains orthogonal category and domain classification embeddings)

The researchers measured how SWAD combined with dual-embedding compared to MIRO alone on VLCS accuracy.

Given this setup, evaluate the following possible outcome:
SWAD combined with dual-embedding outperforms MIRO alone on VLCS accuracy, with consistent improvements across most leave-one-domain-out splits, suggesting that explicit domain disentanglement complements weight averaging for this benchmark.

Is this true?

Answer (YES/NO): NO